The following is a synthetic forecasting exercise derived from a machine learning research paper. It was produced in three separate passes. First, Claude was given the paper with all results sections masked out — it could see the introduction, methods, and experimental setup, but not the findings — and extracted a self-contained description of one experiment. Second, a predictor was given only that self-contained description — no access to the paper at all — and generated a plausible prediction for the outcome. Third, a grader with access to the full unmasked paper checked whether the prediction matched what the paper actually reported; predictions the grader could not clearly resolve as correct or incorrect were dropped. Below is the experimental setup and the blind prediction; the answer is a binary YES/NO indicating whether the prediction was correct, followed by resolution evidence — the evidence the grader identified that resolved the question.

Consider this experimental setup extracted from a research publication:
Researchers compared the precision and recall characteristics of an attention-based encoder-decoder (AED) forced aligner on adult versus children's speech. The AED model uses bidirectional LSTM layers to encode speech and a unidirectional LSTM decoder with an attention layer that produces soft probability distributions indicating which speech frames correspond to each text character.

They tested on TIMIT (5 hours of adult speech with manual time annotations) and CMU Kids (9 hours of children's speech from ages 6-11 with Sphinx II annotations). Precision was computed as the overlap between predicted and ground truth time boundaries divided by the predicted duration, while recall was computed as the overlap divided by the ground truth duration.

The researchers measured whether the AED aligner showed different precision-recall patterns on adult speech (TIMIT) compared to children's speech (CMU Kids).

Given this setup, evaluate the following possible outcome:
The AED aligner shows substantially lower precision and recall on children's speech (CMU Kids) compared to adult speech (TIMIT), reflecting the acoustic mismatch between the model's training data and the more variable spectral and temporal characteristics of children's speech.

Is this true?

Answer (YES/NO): YES